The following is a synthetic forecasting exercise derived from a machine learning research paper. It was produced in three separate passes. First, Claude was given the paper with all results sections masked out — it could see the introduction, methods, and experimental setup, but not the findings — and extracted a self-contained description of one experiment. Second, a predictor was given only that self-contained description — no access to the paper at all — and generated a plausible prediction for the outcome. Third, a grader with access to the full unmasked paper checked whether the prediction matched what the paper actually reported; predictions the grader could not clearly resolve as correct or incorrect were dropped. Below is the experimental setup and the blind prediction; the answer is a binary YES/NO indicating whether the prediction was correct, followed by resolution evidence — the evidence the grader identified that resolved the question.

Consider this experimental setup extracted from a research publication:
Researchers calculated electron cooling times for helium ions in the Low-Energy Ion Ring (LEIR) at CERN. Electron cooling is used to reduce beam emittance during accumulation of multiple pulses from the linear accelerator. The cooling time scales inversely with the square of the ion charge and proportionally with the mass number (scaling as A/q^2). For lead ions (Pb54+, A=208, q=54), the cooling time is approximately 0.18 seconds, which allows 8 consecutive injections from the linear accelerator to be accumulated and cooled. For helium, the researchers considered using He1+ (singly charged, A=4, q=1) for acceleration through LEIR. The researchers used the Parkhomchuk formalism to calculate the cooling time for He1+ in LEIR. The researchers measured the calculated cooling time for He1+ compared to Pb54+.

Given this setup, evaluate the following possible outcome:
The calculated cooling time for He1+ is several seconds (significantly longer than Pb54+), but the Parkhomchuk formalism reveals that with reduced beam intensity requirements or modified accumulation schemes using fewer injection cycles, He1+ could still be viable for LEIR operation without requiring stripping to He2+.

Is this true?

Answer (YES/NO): YES